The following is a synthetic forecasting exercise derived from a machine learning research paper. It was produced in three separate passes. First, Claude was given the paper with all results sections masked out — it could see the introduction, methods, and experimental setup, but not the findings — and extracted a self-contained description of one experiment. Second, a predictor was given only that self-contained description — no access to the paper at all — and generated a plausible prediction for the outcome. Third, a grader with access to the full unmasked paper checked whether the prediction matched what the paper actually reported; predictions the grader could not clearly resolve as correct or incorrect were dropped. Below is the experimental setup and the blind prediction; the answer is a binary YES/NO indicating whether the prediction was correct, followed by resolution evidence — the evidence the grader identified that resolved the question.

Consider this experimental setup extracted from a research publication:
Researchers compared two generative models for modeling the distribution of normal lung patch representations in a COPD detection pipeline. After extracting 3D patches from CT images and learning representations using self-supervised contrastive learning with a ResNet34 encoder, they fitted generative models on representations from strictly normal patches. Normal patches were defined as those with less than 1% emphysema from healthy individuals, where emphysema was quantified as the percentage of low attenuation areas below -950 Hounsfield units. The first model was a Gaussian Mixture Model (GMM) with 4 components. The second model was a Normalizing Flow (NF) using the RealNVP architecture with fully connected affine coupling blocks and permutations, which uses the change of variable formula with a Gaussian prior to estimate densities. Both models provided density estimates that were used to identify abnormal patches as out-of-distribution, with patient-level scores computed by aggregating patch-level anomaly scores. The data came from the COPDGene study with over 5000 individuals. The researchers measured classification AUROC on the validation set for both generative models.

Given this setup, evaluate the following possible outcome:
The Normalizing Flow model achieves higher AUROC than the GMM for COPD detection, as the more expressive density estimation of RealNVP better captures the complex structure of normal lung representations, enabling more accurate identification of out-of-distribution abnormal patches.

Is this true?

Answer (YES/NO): NO